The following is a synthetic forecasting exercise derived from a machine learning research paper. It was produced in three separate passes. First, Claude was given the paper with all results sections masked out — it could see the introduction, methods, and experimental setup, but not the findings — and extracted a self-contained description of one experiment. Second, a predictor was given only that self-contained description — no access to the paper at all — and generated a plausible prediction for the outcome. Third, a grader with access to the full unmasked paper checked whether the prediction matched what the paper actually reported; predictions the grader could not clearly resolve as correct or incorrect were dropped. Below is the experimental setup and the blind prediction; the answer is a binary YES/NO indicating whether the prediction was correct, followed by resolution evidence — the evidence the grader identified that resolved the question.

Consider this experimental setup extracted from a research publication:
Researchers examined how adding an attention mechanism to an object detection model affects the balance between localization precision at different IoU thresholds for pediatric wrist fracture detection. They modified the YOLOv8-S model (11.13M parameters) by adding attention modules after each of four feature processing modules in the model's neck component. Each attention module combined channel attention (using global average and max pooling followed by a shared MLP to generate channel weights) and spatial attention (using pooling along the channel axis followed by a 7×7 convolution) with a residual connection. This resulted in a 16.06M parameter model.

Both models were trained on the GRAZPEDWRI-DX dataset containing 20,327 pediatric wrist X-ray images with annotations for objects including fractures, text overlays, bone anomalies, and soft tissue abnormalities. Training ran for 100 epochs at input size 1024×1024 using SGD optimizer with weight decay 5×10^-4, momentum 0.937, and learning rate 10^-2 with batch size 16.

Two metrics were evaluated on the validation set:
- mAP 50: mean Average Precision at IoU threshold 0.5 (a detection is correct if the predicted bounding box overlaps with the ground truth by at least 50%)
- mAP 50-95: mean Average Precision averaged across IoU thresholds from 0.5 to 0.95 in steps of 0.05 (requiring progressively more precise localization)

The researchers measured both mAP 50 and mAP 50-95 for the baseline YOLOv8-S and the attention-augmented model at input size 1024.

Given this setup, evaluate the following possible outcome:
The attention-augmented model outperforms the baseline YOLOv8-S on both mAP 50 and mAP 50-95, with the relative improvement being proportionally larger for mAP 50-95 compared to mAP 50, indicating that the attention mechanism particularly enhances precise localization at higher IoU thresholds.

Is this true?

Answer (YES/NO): NO